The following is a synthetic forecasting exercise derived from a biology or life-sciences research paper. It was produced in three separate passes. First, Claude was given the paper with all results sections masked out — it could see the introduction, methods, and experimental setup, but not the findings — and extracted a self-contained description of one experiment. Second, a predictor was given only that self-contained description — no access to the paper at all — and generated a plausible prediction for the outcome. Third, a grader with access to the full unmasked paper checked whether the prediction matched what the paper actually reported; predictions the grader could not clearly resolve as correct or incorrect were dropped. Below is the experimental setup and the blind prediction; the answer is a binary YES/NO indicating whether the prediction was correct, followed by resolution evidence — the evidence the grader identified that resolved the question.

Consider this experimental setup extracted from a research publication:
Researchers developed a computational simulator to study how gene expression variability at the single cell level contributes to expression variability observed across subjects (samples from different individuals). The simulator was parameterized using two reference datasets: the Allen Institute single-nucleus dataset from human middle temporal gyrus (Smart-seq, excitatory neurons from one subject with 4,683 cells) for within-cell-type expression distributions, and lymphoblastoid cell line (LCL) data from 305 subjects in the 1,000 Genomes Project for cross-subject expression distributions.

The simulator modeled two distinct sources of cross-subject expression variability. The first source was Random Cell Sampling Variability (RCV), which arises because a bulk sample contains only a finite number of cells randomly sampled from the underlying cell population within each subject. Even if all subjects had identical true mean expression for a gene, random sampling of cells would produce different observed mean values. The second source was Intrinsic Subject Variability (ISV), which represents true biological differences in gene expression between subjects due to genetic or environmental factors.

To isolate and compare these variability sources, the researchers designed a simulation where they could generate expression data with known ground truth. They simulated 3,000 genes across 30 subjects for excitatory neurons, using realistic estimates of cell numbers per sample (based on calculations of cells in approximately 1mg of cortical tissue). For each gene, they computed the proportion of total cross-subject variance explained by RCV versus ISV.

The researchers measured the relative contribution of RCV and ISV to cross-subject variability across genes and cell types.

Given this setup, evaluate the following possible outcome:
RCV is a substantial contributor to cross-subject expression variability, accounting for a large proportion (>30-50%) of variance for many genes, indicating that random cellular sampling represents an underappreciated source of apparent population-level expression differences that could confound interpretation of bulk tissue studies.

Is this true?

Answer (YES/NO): NO